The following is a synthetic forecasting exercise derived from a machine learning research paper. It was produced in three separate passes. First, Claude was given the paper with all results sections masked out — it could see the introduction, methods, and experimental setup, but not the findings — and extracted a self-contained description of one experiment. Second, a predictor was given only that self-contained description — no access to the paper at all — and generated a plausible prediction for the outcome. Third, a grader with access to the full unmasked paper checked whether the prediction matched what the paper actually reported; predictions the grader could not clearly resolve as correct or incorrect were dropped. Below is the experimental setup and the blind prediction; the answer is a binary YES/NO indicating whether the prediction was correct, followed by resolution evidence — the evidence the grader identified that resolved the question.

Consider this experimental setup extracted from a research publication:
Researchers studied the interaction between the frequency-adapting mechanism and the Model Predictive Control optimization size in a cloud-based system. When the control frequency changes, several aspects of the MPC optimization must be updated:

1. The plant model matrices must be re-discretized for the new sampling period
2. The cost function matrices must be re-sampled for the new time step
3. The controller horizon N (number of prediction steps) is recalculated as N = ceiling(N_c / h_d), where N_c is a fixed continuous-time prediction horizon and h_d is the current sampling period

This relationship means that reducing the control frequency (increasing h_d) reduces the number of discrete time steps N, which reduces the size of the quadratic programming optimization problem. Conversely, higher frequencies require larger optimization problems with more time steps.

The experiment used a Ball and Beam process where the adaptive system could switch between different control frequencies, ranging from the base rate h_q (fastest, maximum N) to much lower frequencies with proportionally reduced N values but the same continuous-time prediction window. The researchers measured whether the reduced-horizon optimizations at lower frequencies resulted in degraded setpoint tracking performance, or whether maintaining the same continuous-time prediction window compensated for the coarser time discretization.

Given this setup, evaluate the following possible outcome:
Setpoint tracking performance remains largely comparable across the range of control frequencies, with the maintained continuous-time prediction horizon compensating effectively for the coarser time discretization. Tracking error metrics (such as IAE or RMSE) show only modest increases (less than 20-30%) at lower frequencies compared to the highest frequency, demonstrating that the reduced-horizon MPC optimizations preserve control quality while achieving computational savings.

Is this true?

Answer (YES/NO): NO